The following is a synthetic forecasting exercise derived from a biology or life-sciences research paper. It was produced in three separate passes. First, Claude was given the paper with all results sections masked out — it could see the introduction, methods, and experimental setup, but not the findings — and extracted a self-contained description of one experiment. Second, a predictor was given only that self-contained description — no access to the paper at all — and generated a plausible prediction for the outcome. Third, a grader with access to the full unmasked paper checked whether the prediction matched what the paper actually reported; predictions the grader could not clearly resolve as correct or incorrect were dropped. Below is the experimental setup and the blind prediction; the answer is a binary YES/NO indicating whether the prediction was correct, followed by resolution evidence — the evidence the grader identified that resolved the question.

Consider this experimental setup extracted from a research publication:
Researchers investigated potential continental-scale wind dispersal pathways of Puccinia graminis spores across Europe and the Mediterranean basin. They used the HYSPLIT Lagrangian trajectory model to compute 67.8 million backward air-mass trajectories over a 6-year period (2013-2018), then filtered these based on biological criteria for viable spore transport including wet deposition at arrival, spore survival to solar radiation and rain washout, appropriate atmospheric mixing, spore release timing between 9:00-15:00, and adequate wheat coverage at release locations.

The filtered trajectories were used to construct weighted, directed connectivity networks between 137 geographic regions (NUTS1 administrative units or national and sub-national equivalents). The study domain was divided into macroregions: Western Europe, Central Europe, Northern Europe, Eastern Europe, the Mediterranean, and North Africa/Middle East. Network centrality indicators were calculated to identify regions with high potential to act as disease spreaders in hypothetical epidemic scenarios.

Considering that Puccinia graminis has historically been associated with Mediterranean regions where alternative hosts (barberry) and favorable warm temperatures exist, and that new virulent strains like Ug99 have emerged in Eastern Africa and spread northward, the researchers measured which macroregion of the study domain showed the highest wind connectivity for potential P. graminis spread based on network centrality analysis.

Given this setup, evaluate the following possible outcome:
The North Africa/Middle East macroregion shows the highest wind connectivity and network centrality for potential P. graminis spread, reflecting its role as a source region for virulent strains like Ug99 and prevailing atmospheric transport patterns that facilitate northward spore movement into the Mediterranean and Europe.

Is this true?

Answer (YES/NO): NO